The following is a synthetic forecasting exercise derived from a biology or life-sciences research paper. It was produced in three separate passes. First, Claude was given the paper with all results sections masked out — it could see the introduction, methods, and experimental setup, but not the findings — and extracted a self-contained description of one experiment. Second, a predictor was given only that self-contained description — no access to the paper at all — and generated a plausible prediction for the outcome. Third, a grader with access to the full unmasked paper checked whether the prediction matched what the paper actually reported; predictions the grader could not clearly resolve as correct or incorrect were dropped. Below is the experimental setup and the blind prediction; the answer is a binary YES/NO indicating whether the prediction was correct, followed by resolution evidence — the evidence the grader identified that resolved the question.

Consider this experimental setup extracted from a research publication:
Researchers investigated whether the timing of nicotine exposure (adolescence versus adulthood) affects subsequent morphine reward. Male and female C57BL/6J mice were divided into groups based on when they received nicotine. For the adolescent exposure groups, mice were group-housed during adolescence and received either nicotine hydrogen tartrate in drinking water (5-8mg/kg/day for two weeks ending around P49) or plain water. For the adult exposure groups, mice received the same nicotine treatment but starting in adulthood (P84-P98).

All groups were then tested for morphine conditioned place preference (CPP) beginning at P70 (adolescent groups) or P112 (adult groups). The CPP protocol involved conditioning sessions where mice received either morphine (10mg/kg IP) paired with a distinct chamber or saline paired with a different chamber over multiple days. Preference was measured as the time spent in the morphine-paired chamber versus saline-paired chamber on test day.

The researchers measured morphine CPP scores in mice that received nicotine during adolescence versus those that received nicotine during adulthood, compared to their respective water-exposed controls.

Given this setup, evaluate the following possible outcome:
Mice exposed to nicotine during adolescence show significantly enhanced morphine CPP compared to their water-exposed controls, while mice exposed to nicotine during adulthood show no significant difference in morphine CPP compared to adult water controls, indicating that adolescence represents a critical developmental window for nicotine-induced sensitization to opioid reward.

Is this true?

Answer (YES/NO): YES